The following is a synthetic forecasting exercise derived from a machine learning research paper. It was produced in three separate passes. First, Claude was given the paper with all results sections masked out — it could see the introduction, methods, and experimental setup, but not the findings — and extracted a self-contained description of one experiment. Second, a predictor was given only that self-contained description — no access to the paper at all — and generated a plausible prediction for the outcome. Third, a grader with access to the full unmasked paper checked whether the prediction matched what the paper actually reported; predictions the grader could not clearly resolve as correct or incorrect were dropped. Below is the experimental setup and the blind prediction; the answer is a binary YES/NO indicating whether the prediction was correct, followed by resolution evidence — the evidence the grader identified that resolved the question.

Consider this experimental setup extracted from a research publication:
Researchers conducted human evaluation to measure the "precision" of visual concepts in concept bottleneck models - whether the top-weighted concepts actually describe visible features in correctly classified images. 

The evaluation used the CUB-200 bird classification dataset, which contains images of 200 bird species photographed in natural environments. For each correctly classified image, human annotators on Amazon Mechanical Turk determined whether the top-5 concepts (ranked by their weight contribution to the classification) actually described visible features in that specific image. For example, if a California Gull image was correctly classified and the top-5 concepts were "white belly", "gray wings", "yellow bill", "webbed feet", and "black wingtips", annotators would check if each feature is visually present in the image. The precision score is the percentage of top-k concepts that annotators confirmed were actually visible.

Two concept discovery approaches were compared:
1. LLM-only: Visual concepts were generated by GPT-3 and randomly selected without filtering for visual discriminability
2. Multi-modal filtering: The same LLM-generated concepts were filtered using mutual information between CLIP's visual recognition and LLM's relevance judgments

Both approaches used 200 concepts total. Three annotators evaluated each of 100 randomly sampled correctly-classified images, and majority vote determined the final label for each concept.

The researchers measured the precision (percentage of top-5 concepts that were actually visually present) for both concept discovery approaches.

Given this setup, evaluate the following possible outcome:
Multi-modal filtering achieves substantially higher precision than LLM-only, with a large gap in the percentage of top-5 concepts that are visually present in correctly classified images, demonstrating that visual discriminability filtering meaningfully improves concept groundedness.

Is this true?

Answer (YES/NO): YES